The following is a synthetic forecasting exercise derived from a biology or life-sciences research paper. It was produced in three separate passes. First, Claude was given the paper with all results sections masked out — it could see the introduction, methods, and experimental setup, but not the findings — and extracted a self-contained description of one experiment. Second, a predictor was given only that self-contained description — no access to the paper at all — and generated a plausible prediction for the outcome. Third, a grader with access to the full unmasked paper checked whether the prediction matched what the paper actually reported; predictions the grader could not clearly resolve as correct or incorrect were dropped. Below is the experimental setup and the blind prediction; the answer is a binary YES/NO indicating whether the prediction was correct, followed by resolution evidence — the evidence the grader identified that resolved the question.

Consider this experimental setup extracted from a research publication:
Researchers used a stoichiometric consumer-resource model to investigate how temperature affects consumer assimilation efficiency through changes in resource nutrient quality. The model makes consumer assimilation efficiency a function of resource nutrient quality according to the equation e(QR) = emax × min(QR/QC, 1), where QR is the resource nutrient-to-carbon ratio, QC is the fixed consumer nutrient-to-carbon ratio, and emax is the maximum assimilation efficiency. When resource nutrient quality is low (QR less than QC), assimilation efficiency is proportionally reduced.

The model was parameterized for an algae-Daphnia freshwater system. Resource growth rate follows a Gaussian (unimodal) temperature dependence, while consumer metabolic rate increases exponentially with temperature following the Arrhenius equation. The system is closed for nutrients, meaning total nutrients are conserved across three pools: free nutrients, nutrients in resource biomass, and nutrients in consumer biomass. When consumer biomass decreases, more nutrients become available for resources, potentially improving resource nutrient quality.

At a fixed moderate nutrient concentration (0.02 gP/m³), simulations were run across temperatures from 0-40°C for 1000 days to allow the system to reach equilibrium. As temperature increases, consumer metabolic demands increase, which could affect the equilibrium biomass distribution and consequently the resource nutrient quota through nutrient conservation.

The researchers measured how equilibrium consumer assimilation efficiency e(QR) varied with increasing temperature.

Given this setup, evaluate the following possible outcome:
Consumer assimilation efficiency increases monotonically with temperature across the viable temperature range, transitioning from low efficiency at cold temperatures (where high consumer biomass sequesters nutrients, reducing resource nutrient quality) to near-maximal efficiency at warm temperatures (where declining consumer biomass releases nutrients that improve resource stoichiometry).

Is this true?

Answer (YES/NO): NO